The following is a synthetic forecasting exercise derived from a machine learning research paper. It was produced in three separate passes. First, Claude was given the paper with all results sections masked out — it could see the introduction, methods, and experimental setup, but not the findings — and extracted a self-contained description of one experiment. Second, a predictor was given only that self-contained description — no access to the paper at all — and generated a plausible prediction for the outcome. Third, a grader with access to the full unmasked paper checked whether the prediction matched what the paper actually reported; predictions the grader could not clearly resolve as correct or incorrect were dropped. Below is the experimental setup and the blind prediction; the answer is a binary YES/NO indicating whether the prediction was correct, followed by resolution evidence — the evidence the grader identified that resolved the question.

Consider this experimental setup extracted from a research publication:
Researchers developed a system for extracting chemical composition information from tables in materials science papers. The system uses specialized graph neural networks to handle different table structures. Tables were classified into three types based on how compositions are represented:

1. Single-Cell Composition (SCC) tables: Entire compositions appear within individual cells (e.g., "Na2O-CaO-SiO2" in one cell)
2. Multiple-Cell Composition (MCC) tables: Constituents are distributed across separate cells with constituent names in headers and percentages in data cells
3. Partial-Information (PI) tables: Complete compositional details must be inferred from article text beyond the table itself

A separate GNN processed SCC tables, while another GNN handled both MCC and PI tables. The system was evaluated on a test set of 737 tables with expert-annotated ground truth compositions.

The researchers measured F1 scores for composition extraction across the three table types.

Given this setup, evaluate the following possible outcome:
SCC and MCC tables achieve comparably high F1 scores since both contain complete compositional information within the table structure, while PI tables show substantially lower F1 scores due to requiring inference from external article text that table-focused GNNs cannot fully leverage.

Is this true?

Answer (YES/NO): YES